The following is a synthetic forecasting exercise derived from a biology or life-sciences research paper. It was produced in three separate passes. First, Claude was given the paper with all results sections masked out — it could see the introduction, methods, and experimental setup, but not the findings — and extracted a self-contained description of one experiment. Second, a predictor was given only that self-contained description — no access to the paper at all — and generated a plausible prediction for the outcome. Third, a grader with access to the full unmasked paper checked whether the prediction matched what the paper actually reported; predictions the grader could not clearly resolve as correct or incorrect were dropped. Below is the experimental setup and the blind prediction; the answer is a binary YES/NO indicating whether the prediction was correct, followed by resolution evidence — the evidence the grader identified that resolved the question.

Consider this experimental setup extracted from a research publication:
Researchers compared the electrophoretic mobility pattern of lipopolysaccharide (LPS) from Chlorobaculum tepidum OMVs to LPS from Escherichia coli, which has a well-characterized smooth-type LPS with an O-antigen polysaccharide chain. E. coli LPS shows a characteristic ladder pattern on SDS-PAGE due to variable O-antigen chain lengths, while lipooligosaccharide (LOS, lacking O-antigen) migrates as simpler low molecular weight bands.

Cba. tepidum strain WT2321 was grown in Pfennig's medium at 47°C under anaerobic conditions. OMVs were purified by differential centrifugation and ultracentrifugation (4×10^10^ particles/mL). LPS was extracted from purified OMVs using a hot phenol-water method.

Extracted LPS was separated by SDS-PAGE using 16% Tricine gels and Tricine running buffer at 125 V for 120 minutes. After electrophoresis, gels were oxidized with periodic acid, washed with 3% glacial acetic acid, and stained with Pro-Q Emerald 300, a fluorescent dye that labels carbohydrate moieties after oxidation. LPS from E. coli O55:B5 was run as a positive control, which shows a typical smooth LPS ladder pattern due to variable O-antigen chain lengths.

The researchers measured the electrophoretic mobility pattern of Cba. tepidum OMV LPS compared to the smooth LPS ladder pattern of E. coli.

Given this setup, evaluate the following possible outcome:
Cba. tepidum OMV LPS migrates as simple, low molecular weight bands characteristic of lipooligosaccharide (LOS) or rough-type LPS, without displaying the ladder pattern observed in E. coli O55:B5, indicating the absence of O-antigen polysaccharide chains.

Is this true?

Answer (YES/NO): YES